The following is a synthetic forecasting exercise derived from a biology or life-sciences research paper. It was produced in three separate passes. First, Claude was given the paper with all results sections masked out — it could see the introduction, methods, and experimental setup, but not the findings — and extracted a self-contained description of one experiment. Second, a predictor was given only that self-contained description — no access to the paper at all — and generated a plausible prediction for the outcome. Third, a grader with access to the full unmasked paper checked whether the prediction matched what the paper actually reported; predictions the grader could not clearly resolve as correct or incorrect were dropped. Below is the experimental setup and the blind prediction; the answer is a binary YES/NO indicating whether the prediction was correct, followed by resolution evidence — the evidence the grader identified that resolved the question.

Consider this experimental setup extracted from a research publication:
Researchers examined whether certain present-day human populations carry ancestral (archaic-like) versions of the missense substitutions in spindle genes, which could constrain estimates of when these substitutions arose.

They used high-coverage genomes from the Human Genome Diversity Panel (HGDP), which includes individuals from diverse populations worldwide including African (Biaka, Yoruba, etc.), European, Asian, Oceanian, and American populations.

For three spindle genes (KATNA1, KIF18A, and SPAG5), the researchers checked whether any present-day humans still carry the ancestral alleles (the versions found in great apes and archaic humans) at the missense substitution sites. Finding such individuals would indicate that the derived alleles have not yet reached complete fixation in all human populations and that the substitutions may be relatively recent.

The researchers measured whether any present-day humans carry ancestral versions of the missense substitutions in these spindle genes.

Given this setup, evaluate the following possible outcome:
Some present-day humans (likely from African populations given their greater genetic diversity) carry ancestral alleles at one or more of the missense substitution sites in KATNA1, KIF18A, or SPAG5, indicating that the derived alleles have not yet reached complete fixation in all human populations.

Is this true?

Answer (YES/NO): NO